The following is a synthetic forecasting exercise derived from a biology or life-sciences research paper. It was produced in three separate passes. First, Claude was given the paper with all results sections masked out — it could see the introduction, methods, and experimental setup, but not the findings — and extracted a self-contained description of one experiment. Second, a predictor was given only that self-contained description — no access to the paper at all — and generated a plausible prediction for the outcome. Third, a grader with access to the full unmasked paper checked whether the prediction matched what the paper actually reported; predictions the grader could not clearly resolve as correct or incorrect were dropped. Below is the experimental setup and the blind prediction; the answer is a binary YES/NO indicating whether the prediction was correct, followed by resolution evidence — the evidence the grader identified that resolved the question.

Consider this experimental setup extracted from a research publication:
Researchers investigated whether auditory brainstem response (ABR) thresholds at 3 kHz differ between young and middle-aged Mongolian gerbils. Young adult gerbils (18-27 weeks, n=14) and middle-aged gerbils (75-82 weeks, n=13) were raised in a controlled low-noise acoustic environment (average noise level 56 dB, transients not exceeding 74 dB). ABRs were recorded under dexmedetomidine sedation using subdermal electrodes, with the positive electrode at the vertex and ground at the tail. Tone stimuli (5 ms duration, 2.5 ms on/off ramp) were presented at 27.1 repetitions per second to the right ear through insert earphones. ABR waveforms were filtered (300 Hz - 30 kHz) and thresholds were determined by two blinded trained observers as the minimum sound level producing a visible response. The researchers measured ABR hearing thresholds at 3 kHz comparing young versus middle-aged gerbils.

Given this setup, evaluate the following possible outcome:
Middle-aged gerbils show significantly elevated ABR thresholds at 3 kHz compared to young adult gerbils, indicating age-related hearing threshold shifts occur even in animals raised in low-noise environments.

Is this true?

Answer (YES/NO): NO